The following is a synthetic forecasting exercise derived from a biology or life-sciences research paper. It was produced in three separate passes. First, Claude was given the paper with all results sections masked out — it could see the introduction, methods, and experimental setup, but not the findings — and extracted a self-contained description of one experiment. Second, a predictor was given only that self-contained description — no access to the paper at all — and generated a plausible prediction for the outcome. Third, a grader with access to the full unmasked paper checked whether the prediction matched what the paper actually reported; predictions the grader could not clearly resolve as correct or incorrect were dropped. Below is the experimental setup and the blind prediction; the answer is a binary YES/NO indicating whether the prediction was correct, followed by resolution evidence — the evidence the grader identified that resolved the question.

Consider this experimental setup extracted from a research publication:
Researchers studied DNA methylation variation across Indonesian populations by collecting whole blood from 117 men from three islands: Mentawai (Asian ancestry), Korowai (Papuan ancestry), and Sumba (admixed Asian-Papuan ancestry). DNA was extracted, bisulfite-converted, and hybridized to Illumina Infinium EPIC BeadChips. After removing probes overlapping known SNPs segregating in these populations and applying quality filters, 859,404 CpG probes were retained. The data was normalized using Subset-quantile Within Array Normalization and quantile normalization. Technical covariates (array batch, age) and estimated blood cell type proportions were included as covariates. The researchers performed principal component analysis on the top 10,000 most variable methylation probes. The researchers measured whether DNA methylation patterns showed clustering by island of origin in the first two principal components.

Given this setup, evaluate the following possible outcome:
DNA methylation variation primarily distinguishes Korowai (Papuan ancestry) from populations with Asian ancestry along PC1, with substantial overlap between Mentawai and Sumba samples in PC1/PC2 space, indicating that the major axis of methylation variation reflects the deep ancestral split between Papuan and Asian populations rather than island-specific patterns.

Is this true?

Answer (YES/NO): NO